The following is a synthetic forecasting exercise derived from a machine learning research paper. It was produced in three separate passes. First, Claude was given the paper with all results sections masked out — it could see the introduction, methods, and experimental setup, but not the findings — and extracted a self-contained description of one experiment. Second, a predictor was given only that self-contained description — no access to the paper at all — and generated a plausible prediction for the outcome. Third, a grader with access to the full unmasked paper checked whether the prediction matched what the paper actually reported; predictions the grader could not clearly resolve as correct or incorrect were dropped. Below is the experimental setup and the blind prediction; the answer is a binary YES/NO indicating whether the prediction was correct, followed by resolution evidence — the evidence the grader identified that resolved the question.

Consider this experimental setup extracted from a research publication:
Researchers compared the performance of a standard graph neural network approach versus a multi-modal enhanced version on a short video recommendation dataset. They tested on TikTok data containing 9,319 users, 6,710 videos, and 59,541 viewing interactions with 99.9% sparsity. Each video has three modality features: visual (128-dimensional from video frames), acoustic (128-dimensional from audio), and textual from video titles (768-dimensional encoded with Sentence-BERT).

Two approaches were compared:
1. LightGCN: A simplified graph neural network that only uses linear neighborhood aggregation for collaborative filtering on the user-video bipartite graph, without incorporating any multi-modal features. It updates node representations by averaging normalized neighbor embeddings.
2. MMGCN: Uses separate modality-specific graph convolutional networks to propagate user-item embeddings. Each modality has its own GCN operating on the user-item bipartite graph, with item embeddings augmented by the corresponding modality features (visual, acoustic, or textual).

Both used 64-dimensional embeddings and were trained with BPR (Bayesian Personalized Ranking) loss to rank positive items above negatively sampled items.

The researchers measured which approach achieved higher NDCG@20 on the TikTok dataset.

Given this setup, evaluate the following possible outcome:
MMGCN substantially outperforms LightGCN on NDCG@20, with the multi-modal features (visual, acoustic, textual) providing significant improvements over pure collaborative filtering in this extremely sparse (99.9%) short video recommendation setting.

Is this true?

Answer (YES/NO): NO